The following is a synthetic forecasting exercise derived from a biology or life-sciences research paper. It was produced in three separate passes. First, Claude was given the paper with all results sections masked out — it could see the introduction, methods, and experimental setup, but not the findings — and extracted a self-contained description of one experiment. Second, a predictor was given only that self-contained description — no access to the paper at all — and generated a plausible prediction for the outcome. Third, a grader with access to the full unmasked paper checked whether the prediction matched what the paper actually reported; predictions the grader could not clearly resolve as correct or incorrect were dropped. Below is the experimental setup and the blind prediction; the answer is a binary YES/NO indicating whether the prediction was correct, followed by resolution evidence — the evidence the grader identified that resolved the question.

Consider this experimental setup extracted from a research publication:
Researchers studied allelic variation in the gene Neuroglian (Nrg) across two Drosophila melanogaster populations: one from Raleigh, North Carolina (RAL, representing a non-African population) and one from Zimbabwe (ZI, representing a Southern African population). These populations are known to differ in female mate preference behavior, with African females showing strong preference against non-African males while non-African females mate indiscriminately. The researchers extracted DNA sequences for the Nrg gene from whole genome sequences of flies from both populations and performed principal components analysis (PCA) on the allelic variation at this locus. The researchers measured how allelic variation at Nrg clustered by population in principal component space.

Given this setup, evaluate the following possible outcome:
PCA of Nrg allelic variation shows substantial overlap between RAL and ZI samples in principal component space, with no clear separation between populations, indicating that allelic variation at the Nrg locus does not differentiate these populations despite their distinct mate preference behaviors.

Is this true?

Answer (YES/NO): NO